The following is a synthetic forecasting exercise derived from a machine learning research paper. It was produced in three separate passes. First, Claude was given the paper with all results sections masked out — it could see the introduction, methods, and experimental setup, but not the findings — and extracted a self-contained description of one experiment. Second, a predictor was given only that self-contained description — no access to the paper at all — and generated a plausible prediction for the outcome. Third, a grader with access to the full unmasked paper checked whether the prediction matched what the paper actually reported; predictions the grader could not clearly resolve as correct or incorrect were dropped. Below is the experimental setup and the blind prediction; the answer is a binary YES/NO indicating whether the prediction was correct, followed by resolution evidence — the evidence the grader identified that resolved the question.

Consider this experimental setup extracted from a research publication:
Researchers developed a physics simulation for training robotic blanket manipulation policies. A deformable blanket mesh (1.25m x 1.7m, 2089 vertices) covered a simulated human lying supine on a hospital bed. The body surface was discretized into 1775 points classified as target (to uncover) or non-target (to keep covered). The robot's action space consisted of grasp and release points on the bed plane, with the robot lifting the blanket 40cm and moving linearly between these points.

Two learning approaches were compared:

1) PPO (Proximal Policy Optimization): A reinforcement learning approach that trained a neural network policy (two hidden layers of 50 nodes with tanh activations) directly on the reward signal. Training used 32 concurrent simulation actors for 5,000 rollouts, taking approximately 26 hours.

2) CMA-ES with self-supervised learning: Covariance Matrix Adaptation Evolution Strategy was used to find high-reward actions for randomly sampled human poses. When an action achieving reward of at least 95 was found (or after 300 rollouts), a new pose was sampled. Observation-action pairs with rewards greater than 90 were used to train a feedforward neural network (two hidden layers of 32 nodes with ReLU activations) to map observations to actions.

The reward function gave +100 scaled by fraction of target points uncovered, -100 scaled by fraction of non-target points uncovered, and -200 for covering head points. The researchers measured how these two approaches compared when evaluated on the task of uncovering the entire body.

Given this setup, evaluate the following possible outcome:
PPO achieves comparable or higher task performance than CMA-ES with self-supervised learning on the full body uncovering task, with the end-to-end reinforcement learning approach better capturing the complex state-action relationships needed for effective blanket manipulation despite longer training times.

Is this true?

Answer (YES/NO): NO